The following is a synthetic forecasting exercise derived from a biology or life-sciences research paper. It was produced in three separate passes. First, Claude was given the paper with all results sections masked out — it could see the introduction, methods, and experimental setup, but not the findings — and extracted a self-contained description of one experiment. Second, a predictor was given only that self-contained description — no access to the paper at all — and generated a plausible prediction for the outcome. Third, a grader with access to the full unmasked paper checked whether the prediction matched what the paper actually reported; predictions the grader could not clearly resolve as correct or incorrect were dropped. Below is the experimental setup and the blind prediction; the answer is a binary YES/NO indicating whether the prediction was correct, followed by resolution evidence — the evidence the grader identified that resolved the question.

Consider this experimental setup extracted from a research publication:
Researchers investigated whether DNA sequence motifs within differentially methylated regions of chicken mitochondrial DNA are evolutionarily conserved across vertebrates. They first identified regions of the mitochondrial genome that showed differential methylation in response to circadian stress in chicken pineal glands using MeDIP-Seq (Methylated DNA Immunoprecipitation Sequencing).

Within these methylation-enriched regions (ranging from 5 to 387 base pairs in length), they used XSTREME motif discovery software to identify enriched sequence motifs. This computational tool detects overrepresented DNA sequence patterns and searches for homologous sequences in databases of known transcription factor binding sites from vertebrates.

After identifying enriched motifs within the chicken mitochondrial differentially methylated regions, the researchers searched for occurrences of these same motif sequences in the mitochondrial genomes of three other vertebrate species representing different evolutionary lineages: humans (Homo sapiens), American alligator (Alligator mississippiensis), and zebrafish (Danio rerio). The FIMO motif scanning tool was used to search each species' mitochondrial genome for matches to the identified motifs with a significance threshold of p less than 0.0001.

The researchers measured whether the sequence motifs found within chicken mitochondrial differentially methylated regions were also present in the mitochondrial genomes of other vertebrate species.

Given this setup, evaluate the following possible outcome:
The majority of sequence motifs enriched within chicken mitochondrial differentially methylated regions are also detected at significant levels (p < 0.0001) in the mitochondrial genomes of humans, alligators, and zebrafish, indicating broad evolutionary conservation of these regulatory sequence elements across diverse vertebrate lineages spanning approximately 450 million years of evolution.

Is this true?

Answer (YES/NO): NO